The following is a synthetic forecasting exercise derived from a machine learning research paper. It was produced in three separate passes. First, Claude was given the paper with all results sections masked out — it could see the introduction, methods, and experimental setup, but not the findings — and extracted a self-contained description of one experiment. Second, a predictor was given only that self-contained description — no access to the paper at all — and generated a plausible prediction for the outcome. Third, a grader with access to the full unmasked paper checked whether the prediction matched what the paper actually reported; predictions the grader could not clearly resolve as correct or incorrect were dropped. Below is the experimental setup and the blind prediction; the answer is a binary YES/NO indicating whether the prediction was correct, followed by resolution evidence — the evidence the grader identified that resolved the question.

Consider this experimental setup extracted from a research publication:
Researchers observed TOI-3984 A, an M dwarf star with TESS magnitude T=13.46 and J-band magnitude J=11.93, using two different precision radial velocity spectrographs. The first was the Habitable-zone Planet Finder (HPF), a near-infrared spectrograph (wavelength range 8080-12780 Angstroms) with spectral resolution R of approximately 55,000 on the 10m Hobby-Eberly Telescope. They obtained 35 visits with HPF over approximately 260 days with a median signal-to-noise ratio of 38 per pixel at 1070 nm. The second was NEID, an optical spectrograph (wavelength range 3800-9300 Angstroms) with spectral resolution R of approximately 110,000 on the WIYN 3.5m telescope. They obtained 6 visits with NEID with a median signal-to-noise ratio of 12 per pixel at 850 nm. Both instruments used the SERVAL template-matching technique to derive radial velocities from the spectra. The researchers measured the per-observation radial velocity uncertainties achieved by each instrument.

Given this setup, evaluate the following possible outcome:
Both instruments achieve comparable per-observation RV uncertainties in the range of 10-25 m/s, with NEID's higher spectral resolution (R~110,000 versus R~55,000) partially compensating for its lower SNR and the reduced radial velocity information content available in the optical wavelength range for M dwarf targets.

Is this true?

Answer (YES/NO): NO